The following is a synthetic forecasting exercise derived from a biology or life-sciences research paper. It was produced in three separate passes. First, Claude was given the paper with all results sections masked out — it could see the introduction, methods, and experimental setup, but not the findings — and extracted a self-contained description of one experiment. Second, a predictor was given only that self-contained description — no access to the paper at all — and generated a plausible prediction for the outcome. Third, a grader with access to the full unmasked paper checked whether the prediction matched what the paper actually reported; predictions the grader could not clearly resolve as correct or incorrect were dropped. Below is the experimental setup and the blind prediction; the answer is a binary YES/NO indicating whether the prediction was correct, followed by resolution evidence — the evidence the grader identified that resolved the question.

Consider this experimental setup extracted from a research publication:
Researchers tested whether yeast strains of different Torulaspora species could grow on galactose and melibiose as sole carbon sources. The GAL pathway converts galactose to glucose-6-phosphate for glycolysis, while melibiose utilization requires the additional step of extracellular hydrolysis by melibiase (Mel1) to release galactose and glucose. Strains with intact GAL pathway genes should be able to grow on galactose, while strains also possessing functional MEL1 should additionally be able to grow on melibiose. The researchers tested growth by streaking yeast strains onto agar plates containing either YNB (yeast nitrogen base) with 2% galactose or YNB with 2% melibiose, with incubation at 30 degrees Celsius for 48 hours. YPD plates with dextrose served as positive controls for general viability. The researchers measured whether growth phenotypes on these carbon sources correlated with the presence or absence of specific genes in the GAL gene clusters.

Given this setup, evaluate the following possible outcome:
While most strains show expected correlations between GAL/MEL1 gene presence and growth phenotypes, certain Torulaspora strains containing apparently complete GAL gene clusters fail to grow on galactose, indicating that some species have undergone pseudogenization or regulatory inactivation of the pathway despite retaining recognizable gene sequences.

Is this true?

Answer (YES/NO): NO